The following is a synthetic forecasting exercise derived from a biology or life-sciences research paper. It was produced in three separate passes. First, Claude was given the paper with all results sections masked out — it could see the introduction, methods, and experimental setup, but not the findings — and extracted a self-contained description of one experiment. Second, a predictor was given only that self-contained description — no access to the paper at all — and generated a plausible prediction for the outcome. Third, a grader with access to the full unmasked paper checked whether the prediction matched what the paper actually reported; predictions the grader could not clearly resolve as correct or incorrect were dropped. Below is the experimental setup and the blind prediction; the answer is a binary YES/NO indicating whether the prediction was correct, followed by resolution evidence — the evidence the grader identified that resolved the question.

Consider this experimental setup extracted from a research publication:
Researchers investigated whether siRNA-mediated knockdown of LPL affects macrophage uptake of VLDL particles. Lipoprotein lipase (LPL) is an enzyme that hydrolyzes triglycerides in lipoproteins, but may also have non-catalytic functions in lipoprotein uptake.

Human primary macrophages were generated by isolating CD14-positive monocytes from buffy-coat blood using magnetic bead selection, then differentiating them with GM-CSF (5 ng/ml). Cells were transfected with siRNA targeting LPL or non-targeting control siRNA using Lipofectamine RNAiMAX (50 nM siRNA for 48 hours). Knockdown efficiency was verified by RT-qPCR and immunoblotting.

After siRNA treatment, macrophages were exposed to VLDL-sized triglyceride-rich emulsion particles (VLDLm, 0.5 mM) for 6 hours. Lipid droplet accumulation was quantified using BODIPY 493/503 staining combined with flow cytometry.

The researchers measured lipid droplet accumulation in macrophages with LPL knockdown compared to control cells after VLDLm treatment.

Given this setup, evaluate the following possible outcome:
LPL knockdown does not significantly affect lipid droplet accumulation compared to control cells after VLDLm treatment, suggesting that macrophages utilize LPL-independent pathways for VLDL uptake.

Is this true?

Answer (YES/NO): NO